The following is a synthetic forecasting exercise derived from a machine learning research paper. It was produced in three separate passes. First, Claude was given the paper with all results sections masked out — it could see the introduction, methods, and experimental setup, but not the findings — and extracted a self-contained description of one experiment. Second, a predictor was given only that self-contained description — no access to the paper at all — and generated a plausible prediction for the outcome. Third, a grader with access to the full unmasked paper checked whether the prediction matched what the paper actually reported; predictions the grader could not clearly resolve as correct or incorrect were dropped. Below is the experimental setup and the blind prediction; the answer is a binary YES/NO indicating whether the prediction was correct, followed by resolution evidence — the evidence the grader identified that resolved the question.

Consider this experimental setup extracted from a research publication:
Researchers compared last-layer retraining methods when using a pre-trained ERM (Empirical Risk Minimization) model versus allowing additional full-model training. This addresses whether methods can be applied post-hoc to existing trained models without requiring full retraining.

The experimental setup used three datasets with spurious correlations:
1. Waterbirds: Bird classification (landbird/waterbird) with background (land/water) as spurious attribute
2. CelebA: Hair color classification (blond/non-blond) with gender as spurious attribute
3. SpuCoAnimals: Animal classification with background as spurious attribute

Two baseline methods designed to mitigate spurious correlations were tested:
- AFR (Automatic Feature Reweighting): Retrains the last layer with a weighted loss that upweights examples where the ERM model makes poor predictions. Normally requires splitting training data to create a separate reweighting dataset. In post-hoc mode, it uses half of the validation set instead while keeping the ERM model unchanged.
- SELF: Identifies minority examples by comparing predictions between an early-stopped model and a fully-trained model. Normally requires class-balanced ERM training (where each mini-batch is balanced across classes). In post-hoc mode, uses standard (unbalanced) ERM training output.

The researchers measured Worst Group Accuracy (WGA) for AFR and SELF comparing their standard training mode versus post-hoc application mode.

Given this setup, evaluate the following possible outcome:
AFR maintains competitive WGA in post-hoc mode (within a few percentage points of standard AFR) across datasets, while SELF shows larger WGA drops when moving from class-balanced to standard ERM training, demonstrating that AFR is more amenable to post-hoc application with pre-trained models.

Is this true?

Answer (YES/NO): NO